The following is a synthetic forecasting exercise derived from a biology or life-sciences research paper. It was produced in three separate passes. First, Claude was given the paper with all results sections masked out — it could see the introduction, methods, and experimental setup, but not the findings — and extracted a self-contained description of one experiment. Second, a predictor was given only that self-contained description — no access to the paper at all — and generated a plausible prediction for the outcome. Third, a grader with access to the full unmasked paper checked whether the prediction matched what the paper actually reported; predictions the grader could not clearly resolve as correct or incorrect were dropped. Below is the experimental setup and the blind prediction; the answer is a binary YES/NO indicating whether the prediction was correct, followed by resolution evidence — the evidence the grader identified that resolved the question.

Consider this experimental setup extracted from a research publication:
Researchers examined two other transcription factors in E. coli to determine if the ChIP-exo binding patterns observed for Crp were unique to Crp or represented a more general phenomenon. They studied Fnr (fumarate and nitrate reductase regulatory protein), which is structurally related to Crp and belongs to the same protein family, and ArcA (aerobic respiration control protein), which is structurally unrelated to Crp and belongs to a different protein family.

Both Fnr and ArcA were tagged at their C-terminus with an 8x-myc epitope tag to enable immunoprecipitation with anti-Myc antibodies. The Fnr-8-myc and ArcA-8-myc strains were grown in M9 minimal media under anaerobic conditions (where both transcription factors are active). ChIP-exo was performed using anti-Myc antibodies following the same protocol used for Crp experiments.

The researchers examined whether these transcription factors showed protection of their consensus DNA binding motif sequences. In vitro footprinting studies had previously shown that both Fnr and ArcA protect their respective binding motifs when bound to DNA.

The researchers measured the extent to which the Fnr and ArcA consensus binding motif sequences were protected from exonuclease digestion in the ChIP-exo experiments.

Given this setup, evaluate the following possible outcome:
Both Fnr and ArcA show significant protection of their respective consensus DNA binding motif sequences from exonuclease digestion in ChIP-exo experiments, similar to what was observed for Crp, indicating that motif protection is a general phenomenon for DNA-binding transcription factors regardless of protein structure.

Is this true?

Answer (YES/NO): NO